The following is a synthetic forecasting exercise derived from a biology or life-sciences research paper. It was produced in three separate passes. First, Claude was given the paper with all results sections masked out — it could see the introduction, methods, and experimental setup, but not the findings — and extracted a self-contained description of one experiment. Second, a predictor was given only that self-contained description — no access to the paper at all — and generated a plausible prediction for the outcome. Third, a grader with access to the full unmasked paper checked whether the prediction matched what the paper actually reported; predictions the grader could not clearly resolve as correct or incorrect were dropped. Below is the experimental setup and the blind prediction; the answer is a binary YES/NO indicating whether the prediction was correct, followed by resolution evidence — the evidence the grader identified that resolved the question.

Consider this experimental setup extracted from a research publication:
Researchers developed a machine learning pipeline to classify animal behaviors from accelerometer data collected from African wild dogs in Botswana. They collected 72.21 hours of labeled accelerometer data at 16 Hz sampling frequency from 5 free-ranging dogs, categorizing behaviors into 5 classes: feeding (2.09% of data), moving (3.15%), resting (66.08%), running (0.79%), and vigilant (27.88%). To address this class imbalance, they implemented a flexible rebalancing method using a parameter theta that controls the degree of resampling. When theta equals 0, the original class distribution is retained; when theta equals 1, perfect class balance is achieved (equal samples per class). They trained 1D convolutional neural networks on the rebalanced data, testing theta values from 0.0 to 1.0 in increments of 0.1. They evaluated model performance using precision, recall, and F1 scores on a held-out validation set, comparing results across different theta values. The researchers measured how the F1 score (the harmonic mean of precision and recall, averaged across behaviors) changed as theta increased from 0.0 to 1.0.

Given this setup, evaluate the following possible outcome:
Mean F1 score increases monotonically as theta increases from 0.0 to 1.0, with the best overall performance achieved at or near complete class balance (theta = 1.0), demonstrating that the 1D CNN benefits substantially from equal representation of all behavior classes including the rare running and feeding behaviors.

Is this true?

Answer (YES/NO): NO